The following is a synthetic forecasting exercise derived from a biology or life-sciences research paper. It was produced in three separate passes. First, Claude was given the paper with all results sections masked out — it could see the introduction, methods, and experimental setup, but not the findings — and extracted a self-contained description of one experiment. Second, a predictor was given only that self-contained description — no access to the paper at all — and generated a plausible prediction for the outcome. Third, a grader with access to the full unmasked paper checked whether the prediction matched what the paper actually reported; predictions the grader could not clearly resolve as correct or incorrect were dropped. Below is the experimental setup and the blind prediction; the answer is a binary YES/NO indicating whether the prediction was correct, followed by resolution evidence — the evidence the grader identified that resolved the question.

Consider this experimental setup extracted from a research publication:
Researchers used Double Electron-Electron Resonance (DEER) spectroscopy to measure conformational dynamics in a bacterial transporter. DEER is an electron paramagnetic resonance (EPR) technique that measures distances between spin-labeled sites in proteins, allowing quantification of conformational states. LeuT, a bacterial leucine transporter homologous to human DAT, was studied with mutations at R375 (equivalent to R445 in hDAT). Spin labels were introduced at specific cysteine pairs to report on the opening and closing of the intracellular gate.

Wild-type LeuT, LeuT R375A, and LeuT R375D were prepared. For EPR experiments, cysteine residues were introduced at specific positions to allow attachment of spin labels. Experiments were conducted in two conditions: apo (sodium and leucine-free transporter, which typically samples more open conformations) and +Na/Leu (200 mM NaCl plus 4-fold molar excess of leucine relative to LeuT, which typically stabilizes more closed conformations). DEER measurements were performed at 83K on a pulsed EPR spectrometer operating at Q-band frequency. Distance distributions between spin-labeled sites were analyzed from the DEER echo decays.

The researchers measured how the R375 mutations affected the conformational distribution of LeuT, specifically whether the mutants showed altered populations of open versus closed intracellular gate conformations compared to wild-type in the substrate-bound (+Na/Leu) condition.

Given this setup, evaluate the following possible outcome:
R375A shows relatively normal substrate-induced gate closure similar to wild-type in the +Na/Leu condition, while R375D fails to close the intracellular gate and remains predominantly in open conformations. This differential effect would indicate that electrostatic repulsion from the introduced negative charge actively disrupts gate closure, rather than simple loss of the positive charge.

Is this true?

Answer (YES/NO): NO